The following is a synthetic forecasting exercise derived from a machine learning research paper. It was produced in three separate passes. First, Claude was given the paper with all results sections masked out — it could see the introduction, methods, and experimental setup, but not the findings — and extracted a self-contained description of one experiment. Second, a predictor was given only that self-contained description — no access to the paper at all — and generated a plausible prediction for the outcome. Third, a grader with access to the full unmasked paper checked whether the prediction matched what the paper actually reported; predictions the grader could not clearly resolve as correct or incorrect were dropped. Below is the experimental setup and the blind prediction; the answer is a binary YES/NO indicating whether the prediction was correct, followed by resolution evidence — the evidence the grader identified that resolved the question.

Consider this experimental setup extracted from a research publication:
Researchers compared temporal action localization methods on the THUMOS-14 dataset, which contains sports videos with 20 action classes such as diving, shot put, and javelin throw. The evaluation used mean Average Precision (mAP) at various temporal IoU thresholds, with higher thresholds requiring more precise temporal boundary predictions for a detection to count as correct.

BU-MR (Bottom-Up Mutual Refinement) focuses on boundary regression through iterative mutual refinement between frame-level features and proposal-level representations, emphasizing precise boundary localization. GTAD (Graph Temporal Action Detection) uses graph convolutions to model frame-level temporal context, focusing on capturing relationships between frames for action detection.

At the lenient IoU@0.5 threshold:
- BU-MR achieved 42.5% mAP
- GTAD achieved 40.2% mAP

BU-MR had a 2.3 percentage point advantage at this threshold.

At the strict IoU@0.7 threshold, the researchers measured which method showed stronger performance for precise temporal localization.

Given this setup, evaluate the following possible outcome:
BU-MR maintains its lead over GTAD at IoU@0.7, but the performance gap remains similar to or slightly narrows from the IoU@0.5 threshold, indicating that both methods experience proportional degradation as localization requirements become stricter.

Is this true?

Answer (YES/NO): NO